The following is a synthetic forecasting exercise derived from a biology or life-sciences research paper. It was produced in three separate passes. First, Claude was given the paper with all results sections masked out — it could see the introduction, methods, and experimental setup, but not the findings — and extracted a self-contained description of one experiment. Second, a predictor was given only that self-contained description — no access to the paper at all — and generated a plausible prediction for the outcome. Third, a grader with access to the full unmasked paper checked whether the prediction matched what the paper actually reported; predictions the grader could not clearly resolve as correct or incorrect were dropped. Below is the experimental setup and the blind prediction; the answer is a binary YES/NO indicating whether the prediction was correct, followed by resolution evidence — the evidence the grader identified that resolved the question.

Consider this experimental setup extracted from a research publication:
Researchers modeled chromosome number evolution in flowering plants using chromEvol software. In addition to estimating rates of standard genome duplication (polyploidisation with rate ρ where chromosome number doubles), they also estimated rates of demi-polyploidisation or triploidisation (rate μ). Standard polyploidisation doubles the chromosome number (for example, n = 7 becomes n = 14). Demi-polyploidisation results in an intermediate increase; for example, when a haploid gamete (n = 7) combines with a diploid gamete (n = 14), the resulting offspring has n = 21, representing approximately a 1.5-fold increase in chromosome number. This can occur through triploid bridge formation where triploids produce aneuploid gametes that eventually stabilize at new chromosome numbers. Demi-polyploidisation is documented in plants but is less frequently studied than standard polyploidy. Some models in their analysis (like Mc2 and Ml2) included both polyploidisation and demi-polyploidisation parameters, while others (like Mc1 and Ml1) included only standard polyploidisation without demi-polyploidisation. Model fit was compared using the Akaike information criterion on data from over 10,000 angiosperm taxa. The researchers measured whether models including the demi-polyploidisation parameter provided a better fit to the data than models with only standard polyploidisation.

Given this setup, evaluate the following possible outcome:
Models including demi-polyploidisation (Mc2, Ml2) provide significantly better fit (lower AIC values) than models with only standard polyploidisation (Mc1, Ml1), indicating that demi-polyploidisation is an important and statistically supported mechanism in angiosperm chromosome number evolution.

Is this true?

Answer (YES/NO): YES